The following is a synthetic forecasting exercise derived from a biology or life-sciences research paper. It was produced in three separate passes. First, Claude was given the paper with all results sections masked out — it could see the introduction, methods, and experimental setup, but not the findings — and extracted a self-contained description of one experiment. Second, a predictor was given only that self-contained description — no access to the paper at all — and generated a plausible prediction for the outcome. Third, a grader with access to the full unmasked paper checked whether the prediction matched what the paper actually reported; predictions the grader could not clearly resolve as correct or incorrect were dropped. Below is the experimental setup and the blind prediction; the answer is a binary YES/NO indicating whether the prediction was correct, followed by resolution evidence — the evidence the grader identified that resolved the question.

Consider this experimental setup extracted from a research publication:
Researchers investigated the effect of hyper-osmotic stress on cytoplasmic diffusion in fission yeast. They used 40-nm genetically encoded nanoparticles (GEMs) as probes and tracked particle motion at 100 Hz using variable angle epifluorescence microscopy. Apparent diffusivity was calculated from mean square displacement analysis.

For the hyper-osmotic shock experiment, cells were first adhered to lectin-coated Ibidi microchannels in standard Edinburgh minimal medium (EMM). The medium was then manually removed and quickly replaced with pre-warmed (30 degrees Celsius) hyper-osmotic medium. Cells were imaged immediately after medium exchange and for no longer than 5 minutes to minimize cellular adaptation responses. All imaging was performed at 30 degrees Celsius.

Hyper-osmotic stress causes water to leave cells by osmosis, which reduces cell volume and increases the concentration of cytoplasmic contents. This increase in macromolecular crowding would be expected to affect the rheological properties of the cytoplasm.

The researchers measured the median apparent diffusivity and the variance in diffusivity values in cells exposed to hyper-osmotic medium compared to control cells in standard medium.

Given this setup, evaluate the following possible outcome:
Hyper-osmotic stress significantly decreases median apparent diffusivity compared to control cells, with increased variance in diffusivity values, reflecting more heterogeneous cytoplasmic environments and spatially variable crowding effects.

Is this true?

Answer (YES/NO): YES